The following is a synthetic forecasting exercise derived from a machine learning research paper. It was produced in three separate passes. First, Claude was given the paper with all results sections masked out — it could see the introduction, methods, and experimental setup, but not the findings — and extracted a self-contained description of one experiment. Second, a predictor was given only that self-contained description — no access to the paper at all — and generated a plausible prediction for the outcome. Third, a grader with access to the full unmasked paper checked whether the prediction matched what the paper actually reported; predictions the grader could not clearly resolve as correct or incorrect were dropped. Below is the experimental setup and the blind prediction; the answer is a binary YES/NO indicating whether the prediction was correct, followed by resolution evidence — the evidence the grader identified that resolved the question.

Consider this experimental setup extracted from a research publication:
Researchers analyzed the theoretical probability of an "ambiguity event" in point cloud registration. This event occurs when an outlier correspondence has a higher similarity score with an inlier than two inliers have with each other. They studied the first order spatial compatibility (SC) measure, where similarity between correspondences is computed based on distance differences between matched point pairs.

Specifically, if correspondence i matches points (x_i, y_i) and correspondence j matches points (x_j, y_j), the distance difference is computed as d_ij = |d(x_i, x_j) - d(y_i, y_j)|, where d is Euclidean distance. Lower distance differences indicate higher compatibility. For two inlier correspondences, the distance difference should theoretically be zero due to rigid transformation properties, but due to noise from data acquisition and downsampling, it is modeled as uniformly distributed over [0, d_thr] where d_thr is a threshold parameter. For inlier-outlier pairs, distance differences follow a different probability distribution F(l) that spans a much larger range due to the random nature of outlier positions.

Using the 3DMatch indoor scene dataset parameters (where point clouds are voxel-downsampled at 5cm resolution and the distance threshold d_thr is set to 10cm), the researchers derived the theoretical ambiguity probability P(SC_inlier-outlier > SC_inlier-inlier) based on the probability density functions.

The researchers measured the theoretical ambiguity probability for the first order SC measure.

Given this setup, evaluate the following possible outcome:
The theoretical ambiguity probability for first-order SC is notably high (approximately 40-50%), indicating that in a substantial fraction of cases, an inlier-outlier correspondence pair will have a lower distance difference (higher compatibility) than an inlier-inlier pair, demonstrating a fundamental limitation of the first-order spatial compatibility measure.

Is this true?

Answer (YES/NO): NO